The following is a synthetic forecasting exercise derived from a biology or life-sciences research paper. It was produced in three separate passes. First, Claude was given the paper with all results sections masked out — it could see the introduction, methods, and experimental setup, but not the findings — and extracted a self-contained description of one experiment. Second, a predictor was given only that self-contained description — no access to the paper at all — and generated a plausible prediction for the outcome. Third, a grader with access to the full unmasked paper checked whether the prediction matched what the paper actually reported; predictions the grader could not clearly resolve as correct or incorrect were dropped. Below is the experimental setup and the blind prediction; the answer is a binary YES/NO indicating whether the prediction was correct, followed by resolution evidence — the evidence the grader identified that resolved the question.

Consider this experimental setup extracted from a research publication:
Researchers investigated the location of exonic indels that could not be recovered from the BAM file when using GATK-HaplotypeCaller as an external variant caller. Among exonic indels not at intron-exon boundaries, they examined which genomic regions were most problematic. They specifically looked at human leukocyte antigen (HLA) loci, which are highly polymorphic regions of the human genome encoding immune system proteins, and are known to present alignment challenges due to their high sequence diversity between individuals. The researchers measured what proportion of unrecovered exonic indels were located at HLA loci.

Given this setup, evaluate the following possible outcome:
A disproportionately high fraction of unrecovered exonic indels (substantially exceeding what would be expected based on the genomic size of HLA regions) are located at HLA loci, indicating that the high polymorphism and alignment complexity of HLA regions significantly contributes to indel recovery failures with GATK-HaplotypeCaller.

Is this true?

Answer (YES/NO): YES